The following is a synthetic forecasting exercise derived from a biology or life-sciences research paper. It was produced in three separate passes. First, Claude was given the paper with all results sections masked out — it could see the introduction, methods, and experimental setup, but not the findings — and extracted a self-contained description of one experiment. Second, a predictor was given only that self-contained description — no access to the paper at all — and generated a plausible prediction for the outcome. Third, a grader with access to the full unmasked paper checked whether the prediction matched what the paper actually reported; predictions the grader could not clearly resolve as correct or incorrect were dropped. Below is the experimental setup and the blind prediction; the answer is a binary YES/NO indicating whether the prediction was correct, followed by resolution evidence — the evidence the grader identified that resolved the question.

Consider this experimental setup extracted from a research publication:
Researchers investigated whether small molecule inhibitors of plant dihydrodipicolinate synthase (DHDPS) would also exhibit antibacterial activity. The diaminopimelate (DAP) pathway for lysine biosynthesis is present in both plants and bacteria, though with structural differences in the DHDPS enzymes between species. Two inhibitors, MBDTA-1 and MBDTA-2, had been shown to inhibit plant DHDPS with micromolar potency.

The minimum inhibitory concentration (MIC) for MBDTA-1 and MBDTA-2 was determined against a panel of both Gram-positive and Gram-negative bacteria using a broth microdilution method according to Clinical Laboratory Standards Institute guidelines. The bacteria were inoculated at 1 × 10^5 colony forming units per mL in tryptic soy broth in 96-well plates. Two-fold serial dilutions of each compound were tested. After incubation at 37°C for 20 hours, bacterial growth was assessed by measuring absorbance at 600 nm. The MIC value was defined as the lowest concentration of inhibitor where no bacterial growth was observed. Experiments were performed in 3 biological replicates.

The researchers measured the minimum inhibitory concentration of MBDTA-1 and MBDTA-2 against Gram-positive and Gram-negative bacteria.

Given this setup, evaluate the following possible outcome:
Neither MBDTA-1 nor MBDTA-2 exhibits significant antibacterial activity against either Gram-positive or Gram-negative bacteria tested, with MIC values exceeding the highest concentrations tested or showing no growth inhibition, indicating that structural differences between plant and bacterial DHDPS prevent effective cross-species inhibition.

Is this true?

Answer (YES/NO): YES